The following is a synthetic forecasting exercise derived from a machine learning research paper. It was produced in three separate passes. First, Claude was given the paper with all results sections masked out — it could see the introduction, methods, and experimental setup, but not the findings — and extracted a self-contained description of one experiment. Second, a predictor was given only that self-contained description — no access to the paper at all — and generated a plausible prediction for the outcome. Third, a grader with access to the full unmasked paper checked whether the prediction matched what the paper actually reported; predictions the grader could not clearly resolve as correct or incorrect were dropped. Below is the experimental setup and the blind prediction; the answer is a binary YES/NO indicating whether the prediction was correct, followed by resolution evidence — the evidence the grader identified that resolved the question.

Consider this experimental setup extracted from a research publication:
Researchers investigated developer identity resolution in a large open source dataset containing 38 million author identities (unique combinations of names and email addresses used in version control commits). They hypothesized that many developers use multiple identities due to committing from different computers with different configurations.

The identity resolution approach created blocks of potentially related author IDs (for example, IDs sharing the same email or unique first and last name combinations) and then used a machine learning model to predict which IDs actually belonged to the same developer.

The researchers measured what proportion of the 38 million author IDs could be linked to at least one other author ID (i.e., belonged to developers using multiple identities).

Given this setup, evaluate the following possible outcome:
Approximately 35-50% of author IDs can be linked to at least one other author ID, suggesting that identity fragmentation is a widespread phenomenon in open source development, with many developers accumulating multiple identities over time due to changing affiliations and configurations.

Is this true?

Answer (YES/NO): YES